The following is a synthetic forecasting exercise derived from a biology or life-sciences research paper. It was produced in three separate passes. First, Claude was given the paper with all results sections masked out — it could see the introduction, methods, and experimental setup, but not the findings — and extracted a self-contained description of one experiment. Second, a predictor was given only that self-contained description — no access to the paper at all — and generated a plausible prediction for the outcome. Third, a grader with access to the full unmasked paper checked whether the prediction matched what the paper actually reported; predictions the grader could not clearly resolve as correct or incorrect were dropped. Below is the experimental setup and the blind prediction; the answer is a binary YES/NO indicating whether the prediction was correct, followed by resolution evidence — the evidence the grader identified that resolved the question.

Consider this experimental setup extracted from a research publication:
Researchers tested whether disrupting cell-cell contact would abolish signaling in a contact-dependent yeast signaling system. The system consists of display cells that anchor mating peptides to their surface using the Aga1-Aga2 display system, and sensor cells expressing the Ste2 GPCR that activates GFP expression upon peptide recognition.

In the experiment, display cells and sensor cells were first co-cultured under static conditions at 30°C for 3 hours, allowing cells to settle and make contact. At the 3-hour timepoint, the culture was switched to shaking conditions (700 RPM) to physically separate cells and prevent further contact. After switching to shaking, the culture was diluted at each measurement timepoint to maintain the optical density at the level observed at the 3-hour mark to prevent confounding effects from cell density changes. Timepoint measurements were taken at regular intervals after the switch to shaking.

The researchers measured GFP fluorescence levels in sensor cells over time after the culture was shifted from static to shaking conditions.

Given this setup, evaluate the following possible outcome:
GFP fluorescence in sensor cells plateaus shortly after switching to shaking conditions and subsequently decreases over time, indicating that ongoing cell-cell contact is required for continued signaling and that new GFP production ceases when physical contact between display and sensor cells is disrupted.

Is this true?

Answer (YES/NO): YES